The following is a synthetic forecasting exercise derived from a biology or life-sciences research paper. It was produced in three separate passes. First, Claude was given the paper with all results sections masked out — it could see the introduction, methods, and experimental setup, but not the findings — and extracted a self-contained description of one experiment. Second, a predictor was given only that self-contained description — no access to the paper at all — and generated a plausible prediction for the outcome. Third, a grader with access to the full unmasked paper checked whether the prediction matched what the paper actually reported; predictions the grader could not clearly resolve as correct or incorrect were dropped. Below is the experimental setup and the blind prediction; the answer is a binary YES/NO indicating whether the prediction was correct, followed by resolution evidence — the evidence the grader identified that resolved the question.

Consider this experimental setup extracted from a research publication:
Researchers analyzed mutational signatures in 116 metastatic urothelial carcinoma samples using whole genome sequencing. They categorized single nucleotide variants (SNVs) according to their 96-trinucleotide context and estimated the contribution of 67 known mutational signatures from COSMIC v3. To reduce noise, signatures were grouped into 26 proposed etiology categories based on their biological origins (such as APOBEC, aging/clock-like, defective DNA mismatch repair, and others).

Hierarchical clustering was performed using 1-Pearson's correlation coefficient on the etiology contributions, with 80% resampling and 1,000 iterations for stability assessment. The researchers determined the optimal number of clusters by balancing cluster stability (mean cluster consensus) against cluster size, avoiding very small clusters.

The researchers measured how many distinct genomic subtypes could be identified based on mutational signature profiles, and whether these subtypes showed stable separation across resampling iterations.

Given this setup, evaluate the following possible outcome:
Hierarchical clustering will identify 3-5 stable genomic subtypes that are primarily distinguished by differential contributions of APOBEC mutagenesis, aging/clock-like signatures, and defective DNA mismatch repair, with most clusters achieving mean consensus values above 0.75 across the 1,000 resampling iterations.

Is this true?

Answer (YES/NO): NO